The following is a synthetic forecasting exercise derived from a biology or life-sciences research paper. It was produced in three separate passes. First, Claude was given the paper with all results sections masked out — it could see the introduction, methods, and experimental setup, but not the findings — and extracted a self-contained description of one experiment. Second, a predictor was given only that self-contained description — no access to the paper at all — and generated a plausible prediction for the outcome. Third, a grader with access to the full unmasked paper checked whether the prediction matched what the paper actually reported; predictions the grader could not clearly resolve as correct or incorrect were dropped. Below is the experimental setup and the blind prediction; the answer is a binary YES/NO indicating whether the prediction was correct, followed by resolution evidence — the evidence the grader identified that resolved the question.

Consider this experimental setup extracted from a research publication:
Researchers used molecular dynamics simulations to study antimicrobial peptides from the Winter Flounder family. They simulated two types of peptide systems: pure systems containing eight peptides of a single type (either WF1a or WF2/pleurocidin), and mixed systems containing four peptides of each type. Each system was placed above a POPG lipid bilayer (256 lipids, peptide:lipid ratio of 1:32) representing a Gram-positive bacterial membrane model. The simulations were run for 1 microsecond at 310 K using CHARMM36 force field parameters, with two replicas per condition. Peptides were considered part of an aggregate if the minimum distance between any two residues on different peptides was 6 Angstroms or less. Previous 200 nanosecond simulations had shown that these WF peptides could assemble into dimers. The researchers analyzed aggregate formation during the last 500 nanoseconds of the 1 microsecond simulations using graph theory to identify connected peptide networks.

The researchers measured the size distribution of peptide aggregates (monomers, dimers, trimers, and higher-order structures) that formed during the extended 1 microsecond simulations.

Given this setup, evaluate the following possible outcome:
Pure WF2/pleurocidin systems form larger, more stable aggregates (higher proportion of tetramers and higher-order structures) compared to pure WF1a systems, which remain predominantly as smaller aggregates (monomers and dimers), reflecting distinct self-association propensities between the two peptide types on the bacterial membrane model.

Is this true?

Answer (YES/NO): NO